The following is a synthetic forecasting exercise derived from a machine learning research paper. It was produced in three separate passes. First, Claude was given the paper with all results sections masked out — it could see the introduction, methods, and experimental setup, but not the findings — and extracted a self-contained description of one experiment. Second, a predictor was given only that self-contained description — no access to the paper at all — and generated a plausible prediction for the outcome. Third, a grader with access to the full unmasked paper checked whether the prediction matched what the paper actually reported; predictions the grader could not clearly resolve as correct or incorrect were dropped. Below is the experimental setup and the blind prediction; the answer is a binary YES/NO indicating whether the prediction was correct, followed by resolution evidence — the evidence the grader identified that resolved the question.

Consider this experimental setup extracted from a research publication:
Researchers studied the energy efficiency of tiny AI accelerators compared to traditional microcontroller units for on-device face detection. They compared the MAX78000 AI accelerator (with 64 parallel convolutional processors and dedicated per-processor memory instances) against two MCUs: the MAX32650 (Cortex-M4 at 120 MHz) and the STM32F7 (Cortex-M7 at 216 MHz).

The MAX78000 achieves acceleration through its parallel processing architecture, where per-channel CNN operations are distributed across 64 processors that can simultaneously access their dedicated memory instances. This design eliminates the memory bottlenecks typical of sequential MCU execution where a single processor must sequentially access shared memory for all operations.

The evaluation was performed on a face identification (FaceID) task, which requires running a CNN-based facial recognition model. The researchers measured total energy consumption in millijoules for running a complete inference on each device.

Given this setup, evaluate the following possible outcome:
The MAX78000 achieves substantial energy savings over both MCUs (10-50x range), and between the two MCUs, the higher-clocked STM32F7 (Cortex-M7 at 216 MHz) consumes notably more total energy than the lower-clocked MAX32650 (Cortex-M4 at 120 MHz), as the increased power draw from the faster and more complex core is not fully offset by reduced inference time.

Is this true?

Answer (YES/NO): NO